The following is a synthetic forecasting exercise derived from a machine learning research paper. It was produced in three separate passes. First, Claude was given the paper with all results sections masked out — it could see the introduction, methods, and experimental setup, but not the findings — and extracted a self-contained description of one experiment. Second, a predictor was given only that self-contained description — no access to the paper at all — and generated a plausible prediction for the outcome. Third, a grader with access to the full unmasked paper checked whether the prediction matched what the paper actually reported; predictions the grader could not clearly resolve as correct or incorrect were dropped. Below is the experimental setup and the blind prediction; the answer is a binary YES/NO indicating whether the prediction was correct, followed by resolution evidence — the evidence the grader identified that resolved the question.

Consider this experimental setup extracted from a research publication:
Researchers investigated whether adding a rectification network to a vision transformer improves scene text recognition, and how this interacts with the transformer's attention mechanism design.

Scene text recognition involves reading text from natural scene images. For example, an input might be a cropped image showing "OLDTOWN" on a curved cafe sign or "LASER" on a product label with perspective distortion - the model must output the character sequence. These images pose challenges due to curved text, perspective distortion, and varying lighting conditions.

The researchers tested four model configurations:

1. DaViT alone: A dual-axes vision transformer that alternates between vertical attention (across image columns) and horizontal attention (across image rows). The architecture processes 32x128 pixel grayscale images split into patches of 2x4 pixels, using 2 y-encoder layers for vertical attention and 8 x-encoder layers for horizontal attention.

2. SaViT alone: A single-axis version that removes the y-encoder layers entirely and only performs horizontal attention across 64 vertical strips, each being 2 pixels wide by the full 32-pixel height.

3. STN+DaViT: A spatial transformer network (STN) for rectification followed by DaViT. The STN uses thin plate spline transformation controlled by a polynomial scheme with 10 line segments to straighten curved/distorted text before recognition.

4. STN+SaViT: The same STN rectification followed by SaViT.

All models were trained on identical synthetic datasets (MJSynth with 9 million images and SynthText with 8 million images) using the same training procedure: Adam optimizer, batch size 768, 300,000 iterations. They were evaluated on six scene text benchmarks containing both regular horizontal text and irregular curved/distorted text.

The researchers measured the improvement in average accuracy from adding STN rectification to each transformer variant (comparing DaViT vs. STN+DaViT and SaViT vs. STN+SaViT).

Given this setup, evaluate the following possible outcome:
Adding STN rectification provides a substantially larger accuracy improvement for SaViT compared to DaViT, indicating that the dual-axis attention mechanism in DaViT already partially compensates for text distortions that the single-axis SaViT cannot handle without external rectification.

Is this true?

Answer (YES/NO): NO